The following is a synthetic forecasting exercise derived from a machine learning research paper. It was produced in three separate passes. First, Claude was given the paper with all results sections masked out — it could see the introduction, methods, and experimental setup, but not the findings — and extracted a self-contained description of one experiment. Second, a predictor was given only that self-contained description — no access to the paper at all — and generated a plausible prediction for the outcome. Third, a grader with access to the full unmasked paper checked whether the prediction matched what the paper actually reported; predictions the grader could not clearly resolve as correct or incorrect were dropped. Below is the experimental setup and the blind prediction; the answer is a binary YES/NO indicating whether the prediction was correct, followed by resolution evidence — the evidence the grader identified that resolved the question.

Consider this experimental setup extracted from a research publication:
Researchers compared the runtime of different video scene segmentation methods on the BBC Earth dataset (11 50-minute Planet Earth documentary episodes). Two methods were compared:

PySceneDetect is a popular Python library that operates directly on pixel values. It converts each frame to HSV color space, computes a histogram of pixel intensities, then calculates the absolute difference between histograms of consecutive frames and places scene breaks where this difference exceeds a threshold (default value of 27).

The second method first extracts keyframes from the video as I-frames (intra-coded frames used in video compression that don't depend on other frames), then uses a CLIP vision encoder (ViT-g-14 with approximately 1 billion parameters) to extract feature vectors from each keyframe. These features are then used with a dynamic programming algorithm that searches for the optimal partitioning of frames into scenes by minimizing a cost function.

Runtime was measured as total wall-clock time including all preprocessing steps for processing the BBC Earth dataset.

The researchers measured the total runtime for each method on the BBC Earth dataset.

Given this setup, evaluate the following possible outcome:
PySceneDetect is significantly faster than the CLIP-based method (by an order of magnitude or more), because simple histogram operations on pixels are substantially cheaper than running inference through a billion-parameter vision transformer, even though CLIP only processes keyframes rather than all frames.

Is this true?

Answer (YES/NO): NO